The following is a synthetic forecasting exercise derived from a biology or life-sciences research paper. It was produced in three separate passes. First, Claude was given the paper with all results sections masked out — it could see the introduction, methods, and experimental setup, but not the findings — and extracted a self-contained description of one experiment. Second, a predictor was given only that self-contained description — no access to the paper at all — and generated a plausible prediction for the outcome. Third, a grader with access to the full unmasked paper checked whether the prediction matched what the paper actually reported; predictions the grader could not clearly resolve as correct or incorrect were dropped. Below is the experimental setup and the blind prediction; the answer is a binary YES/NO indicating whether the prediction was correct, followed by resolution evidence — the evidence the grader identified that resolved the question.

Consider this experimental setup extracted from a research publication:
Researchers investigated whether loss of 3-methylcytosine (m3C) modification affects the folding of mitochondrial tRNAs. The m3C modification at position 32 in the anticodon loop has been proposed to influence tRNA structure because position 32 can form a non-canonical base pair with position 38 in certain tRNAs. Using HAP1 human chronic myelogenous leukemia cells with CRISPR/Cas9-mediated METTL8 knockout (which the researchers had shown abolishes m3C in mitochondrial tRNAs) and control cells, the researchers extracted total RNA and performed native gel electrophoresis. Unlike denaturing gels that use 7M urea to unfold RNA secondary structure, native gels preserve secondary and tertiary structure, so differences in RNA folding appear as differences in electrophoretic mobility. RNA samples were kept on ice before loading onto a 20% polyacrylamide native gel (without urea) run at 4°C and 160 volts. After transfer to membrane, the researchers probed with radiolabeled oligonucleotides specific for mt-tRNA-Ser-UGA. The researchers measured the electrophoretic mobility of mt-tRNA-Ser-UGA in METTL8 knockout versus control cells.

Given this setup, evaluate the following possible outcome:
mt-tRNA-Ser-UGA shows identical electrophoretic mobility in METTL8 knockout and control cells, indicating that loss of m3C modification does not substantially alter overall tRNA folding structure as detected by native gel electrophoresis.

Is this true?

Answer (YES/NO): NO